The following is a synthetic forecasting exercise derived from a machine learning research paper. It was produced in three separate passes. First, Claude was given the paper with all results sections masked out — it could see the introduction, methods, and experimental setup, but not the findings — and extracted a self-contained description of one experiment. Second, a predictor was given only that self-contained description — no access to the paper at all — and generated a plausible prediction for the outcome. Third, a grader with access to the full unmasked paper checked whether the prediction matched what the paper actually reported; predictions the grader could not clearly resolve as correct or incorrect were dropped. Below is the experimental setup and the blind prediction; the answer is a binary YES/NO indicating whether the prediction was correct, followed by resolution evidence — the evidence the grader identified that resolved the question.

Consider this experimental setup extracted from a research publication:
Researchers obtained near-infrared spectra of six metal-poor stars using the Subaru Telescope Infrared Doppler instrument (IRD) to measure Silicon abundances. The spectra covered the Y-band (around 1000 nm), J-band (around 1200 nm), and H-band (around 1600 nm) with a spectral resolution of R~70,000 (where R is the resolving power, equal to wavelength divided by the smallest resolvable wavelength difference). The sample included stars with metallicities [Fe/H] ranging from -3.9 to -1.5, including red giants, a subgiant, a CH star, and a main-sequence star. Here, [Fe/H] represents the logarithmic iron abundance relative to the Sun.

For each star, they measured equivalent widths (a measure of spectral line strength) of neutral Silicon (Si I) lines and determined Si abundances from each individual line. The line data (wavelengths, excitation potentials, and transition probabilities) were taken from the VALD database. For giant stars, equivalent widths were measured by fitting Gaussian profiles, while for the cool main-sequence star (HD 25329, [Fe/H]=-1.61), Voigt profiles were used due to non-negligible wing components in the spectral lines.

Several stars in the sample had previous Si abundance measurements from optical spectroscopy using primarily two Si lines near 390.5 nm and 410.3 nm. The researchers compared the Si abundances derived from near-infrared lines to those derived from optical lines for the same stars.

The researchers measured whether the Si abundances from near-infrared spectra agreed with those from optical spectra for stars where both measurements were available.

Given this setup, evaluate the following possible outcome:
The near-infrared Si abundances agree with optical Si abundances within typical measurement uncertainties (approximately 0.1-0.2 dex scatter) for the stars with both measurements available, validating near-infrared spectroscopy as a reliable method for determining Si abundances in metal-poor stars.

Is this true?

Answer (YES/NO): YES